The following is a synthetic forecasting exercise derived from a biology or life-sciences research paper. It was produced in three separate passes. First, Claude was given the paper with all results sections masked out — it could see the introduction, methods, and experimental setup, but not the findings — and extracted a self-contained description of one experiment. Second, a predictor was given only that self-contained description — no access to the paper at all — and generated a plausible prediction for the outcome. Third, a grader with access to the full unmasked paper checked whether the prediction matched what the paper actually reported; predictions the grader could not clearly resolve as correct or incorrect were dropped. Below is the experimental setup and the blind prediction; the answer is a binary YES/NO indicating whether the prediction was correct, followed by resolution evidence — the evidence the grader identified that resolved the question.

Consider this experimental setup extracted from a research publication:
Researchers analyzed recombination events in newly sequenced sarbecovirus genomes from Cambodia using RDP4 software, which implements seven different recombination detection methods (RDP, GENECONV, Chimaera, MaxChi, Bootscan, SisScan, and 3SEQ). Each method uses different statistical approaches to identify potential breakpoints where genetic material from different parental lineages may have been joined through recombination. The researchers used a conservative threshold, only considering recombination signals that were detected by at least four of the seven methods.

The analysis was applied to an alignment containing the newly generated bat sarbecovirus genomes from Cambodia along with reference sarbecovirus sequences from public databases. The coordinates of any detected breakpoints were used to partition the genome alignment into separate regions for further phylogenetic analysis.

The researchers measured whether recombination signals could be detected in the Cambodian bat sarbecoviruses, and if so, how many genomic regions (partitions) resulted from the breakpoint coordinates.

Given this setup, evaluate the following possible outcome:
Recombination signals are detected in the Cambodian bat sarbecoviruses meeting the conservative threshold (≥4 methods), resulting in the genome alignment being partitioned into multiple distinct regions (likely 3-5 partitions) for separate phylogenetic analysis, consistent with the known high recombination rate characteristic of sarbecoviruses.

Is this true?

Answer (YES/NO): NO